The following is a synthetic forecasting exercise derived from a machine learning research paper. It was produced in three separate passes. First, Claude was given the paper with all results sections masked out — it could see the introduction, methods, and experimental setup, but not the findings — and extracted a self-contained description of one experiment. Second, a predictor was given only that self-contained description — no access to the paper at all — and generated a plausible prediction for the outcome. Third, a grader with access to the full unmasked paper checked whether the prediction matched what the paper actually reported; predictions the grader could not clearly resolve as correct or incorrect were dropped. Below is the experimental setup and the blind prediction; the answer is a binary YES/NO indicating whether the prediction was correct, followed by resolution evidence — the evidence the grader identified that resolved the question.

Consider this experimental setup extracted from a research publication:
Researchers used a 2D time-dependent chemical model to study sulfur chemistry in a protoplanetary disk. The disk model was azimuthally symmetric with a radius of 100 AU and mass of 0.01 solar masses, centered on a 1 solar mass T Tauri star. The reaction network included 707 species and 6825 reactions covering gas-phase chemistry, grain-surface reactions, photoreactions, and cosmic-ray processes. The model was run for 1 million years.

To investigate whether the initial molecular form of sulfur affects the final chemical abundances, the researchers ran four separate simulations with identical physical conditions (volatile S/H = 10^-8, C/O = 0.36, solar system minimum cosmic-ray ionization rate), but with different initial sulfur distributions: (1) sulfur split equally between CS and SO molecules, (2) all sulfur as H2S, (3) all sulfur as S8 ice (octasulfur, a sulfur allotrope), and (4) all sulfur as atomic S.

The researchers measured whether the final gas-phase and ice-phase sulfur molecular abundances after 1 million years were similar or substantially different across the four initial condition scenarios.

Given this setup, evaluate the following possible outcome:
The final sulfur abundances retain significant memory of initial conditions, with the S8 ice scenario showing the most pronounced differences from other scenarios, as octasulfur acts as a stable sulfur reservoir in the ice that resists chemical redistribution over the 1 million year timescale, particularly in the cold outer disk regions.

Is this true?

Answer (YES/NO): NO